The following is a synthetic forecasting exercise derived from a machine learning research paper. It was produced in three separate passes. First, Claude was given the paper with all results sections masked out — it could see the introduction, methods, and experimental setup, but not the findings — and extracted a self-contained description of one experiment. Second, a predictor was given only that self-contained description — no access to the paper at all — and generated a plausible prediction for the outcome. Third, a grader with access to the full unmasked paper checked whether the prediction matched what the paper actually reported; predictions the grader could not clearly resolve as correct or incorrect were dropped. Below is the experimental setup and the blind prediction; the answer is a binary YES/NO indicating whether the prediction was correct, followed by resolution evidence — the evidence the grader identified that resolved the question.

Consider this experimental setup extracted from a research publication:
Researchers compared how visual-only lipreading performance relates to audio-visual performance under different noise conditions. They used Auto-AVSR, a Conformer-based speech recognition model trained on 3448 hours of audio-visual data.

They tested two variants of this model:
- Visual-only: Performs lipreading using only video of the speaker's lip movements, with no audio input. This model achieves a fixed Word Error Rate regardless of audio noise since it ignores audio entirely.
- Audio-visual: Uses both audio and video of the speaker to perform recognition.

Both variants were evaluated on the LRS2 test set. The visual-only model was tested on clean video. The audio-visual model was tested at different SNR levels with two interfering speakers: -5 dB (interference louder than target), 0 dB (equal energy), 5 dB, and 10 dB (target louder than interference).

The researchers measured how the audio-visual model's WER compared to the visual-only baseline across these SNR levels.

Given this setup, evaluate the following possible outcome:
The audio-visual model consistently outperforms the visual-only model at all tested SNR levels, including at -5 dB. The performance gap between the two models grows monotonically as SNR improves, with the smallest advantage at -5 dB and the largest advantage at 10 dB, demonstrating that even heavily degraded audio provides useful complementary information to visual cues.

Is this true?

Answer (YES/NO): NO